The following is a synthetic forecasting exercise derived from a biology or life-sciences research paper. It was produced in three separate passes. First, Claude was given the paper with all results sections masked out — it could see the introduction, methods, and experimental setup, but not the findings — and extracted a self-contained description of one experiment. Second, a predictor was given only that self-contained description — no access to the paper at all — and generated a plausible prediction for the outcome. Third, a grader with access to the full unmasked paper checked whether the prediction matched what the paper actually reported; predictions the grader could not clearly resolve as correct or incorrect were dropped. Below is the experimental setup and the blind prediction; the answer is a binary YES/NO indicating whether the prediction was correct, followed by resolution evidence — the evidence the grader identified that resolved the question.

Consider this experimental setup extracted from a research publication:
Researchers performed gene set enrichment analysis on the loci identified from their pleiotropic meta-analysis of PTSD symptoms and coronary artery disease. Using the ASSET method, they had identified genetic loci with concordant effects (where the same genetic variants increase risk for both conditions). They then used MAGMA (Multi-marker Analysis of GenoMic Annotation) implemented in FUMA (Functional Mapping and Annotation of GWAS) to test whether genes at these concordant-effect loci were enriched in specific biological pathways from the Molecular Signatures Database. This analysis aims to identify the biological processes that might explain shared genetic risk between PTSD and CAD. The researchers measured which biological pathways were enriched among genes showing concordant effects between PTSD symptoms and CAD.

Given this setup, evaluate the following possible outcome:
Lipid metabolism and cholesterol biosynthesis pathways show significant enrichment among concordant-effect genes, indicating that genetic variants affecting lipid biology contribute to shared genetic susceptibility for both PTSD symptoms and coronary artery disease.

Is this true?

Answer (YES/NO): NO